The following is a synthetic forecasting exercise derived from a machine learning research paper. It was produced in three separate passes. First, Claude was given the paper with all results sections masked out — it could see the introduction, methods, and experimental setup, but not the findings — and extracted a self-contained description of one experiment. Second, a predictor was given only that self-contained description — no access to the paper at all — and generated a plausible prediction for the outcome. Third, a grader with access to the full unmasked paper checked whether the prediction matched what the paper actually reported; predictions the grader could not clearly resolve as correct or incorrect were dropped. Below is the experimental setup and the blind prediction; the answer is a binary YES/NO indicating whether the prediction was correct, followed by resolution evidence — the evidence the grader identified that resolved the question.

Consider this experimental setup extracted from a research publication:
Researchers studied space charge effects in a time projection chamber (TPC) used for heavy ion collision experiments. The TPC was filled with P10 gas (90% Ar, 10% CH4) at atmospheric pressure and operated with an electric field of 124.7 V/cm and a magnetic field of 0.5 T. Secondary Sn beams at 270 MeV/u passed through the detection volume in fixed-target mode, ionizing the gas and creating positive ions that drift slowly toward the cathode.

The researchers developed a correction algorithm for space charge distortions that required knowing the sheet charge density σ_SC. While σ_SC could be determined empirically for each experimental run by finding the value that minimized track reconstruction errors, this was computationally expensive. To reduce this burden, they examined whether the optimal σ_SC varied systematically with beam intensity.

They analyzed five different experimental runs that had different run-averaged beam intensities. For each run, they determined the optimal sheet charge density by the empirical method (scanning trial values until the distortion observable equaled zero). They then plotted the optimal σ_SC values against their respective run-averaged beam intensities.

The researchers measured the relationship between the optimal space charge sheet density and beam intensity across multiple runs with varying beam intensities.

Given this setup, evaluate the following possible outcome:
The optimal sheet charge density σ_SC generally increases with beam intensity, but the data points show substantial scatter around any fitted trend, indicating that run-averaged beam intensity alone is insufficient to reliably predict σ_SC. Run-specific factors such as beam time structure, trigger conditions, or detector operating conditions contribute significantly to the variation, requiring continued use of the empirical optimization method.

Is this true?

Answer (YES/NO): NO